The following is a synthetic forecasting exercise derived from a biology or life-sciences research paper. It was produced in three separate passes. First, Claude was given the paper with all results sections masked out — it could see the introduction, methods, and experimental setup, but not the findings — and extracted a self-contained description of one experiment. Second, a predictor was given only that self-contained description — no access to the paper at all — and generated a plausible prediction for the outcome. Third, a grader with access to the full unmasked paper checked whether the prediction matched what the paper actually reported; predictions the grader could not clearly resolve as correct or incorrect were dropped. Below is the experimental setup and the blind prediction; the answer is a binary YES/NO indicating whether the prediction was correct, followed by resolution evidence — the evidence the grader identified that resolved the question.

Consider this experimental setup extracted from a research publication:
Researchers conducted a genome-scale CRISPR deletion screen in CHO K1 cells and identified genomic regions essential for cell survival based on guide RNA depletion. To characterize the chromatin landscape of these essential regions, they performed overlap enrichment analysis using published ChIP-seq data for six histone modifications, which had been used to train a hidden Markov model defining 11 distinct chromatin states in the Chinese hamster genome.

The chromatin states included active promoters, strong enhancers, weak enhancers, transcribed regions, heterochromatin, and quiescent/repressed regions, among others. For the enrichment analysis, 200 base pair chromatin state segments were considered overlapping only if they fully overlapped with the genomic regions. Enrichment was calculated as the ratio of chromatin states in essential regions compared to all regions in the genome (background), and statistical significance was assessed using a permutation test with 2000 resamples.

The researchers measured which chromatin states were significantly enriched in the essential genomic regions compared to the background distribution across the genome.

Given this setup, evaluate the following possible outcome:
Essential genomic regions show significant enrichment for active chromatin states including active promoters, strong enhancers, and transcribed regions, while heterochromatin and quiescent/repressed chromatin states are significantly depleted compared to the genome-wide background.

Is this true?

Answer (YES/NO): NO